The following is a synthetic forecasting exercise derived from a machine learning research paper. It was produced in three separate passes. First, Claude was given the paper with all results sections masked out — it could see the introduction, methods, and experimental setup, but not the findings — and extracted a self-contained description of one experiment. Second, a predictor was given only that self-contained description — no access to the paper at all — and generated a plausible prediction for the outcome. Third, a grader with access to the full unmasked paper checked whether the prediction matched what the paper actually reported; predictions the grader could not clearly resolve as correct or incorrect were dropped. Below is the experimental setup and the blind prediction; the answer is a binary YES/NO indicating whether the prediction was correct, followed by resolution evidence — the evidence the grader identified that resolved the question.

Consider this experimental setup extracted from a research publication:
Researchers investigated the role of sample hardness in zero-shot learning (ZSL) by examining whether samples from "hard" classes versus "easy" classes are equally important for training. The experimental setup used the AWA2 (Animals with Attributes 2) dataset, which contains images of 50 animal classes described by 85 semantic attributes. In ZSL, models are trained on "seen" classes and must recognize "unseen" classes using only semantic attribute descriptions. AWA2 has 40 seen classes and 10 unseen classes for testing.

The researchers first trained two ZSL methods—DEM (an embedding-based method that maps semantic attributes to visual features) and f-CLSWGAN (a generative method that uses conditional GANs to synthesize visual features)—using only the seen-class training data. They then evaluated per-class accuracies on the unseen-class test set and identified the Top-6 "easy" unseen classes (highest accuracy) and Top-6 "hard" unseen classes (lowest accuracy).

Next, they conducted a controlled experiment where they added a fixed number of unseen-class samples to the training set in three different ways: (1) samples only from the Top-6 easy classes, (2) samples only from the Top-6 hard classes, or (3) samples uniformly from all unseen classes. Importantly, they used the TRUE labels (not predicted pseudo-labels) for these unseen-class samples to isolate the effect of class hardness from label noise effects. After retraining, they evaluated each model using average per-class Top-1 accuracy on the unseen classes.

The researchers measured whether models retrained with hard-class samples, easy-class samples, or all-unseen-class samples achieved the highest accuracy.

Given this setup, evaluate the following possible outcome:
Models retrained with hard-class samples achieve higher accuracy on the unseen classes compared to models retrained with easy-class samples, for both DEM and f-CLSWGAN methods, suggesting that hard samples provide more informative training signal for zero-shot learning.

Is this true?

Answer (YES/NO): YES